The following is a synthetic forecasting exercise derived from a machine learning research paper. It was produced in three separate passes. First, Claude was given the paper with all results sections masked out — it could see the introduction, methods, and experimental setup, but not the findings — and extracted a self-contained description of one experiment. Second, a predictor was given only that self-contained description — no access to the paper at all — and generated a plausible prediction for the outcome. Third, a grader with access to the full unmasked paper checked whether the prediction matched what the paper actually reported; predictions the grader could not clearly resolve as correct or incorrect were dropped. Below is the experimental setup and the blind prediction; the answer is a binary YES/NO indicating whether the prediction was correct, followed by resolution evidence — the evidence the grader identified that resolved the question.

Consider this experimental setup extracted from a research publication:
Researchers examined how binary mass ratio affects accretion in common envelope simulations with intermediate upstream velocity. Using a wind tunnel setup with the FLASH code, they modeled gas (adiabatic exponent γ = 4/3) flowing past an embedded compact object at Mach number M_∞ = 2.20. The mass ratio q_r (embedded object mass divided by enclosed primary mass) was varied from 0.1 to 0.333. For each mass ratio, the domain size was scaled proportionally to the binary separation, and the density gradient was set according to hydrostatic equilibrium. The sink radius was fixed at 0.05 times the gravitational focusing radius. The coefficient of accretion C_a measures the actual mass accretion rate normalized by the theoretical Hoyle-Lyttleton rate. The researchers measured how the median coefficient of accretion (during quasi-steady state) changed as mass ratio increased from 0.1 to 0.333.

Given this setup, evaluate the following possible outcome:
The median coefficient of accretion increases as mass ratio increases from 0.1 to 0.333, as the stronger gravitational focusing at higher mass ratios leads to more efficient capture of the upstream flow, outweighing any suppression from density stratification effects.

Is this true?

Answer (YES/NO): NO